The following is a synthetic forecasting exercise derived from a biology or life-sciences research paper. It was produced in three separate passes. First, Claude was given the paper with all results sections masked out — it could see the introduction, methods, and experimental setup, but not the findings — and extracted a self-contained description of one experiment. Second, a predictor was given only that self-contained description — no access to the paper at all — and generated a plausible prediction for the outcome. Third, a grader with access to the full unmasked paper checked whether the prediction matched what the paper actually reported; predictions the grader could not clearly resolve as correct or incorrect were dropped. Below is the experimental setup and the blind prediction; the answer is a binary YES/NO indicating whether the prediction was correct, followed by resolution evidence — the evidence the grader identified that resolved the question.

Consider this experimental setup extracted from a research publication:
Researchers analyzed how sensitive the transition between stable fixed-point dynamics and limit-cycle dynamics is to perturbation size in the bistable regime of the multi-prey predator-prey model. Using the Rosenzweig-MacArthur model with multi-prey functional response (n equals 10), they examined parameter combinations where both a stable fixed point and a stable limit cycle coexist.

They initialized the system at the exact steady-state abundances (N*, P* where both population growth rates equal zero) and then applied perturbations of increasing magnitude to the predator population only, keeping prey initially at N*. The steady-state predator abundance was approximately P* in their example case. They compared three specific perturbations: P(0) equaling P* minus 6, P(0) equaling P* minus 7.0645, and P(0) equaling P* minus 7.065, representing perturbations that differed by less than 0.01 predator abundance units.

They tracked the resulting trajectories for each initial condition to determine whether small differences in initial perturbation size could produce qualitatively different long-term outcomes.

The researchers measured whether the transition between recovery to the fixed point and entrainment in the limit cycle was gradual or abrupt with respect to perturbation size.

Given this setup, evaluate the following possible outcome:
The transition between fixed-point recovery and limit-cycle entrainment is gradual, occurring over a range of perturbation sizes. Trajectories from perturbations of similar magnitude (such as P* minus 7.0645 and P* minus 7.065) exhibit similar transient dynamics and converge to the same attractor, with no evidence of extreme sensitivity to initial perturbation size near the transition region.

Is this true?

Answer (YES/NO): NO